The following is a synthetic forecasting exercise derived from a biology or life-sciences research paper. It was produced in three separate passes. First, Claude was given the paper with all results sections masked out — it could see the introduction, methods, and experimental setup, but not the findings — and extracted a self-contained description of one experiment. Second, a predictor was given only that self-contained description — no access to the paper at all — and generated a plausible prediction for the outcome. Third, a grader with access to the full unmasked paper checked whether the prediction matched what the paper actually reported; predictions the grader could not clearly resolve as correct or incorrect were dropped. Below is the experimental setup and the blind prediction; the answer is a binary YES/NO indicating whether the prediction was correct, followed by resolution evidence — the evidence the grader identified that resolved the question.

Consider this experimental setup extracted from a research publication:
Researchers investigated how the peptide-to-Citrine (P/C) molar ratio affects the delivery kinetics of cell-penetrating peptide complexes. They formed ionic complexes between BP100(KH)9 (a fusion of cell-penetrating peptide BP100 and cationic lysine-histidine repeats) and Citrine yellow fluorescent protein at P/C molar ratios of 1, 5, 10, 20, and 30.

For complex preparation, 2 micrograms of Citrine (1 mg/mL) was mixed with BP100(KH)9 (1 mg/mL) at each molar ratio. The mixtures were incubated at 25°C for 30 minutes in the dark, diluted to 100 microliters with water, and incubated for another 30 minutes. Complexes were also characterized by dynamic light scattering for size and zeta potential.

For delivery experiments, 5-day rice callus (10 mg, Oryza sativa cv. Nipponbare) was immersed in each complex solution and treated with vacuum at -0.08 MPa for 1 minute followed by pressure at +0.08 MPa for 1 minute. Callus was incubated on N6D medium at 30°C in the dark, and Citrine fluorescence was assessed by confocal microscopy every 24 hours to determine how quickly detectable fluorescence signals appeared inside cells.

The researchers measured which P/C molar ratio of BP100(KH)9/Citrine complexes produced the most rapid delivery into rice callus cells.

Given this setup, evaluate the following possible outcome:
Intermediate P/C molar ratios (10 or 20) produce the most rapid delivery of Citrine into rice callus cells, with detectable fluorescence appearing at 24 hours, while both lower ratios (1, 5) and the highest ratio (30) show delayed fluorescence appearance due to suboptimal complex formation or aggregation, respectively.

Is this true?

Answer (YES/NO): NO